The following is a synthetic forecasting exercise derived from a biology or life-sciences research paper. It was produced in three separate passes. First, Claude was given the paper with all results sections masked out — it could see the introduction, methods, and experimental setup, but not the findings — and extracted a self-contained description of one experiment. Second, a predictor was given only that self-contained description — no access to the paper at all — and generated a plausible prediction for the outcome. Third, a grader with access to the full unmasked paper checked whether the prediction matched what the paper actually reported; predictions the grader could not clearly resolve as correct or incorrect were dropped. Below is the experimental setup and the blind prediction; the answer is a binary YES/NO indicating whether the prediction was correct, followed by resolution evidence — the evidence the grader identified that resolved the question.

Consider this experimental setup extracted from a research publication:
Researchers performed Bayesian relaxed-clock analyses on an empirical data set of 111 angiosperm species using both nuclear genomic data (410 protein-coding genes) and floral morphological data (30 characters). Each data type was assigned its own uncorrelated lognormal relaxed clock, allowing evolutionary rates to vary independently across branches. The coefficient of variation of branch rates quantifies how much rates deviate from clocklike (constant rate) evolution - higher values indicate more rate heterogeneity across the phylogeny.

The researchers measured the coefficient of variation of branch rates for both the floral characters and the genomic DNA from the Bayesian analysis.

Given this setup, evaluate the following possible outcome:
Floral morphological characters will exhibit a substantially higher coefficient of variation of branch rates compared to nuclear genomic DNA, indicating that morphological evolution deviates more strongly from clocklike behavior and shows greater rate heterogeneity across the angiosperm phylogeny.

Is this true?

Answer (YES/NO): NO